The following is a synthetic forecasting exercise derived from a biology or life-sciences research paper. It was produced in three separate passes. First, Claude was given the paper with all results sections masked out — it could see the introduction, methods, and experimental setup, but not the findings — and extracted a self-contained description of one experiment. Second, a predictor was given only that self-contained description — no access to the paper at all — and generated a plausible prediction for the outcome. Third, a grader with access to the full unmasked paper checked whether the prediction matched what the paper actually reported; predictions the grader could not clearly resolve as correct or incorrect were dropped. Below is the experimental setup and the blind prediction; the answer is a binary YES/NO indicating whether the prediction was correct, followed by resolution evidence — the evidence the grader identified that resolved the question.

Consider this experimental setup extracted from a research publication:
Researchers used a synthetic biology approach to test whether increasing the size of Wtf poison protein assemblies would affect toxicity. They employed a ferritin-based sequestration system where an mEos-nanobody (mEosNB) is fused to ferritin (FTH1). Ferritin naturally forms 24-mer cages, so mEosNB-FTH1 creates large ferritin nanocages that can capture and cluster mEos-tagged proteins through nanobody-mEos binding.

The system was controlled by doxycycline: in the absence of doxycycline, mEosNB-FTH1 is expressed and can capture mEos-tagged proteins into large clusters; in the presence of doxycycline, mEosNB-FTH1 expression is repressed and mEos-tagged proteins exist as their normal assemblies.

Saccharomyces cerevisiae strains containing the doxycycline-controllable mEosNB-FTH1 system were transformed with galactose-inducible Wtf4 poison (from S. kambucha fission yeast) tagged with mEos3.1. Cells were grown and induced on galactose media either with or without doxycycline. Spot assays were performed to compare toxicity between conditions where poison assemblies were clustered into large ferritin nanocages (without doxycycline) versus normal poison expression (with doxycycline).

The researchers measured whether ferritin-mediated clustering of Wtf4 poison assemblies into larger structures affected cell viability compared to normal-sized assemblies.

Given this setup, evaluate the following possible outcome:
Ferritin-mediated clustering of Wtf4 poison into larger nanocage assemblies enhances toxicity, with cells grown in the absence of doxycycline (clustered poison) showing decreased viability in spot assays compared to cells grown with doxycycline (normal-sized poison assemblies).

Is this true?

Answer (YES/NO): NO